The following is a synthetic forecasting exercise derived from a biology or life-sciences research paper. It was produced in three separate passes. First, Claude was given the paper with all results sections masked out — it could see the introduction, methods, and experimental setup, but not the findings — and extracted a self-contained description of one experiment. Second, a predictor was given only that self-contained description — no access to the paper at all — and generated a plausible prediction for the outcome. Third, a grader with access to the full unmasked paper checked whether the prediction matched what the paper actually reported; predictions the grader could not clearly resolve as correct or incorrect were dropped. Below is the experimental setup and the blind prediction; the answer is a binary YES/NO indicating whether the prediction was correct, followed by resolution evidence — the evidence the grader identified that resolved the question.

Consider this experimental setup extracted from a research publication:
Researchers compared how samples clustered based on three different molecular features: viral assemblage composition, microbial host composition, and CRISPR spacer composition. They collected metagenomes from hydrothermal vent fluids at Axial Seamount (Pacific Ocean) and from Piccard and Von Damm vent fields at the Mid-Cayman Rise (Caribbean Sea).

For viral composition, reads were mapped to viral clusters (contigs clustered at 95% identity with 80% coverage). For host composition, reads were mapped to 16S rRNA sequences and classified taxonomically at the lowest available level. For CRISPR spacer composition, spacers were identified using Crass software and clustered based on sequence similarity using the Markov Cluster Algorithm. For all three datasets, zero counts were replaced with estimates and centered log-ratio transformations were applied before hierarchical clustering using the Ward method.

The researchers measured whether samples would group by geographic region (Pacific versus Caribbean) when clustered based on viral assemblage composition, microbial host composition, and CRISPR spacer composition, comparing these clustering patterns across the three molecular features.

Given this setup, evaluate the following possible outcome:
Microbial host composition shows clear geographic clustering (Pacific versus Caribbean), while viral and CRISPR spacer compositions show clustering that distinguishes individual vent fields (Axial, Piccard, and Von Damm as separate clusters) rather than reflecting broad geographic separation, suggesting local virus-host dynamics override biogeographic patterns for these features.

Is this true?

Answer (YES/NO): NO